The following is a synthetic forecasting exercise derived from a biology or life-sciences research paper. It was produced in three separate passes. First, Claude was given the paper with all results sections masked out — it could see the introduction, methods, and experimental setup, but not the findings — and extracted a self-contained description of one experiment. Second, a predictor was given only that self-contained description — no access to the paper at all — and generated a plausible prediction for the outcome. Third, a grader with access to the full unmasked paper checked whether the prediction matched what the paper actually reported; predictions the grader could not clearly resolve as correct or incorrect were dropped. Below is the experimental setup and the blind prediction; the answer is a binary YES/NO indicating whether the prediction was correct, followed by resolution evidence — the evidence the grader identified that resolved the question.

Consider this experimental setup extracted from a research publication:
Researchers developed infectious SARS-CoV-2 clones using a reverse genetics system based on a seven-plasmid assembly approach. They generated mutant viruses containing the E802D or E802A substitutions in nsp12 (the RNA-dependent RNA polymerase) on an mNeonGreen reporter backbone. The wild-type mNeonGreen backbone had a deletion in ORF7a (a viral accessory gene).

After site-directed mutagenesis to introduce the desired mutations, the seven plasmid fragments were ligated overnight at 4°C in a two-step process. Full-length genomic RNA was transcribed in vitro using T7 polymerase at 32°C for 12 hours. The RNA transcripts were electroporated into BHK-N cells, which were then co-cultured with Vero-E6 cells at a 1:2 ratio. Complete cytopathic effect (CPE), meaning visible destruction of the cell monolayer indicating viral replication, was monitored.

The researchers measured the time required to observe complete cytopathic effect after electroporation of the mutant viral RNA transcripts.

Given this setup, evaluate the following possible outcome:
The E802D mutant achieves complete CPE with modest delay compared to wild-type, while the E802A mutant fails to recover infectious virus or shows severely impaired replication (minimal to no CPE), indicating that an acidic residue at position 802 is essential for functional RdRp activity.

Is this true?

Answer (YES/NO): NO